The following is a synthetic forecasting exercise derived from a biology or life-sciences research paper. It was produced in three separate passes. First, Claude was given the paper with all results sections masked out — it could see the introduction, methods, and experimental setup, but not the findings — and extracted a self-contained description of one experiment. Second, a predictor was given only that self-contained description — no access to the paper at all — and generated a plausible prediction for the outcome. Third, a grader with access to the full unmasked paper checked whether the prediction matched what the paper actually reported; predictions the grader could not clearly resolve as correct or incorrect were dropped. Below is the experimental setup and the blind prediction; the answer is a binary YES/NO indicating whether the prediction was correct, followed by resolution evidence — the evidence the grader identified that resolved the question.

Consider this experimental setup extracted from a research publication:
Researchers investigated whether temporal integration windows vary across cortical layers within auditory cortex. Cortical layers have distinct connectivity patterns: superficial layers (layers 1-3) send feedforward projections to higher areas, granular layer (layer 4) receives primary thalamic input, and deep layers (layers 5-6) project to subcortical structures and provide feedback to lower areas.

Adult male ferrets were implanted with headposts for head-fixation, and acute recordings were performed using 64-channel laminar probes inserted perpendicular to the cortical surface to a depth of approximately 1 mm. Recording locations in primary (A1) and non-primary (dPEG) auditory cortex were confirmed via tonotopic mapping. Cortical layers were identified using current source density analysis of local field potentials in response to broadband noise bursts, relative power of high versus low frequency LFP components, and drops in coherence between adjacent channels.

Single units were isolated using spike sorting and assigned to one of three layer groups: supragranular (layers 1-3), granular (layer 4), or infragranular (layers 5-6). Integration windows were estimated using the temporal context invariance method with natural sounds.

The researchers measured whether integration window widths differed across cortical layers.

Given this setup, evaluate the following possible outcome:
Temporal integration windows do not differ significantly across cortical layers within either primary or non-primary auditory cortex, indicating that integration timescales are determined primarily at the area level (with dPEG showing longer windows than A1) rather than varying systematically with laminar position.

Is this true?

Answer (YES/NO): NO